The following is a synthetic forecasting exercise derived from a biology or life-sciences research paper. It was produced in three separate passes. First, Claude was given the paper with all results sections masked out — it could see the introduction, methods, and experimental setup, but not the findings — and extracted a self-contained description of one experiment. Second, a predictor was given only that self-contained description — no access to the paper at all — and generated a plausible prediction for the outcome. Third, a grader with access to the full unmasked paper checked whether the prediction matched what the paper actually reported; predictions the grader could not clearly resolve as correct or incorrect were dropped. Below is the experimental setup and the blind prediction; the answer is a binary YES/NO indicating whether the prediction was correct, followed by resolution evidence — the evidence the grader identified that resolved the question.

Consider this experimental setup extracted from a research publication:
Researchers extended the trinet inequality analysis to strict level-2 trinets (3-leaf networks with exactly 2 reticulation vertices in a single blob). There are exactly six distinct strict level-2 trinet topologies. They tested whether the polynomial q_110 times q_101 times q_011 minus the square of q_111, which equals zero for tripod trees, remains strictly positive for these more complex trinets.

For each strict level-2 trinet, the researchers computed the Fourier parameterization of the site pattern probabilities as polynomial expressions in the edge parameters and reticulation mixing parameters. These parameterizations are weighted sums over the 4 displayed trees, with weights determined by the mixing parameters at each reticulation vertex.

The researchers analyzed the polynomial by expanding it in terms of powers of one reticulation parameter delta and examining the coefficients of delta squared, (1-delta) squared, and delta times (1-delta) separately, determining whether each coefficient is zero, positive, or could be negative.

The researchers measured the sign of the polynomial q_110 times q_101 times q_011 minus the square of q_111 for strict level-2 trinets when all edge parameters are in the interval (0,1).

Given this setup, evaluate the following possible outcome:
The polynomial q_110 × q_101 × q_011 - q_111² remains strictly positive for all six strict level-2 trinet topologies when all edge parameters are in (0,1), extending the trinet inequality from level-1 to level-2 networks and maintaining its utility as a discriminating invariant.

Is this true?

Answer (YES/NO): YES